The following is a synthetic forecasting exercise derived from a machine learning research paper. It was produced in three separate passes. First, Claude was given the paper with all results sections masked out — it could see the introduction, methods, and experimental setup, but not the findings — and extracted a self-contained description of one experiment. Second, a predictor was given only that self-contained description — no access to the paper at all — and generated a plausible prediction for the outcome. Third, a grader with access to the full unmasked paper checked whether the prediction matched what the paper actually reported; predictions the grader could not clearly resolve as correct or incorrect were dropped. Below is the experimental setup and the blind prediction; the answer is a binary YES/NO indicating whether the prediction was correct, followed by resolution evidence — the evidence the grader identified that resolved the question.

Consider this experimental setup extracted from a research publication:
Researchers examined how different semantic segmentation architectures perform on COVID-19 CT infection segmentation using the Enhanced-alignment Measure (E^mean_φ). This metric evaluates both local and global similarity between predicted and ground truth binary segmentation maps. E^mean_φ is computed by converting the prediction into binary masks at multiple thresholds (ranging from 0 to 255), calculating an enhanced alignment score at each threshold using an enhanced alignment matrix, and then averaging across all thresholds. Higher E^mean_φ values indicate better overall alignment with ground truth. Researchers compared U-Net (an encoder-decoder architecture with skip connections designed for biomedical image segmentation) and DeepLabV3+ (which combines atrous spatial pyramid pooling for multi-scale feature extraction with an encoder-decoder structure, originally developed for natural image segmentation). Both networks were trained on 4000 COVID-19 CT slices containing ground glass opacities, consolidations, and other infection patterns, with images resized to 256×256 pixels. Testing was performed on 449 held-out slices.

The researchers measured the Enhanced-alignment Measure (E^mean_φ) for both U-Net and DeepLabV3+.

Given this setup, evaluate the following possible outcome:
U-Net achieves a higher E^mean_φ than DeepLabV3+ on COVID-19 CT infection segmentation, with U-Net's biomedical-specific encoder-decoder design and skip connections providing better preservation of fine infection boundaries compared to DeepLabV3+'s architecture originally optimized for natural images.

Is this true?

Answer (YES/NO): NO